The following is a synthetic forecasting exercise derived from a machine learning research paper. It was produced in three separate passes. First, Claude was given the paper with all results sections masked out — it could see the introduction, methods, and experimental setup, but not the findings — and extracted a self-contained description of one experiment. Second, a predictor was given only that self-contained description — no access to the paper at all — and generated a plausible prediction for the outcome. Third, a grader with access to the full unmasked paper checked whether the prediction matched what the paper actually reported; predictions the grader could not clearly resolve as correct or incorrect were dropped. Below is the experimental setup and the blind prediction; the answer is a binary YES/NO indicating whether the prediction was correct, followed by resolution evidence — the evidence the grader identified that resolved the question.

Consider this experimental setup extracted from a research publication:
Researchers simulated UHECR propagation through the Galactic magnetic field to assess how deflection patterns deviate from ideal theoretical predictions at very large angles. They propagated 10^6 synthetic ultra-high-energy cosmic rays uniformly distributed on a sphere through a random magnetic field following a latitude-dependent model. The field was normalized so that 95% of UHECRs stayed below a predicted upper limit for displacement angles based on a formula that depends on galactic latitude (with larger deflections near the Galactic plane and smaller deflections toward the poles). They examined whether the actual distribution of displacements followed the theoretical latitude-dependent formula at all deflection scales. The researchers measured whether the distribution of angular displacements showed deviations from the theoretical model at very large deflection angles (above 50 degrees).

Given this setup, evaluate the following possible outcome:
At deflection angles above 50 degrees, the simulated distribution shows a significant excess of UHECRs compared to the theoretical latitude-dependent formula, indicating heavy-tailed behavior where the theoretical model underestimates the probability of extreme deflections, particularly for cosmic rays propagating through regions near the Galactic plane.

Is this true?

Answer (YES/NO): NO